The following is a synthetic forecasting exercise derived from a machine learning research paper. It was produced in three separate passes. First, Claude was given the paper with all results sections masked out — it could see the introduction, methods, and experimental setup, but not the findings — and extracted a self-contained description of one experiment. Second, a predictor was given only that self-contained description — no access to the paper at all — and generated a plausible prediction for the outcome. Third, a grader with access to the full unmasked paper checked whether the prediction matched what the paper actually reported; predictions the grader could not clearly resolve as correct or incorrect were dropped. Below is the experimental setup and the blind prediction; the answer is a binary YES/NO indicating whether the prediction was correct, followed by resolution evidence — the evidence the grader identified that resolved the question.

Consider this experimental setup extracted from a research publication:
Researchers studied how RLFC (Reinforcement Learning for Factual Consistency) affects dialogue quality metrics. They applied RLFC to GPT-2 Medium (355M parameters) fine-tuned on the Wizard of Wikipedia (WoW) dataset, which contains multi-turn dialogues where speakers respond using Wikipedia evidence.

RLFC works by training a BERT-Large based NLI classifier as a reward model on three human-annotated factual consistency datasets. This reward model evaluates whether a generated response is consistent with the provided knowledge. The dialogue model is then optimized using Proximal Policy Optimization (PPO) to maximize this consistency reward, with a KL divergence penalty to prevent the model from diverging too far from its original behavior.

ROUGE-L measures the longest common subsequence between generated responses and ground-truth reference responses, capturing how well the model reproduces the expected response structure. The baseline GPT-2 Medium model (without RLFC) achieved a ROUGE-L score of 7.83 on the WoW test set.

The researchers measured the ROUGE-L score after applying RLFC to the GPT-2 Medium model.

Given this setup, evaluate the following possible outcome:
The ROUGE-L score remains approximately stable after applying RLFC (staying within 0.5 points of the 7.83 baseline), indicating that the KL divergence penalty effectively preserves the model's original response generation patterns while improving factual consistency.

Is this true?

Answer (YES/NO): NO